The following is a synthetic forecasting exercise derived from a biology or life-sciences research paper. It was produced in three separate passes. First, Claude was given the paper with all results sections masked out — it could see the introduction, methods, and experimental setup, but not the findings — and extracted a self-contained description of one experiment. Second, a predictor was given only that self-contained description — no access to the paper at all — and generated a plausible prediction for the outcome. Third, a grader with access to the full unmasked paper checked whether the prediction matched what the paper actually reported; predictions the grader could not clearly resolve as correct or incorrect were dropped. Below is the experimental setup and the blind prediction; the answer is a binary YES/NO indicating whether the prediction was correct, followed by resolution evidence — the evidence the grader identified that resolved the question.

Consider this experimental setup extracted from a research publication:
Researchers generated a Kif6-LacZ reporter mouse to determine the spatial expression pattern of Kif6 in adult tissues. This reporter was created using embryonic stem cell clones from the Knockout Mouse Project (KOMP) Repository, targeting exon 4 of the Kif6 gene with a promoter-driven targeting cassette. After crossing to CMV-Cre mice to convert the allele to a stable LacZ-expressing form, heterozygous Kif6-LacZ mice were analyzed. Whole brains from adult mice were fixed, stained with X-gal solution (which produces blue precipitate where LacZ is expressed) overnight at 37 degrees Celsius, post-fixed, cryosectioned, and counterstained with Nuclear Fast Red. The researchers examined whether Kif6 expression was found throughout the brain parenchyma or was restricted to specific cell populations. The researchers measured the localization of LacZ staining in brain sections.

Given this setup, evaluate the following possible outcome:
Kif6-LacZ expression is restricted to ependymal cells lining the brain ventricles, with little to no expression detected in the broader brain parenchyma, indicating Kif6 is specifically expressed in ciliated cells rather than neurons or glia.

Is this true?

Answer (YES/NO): YES